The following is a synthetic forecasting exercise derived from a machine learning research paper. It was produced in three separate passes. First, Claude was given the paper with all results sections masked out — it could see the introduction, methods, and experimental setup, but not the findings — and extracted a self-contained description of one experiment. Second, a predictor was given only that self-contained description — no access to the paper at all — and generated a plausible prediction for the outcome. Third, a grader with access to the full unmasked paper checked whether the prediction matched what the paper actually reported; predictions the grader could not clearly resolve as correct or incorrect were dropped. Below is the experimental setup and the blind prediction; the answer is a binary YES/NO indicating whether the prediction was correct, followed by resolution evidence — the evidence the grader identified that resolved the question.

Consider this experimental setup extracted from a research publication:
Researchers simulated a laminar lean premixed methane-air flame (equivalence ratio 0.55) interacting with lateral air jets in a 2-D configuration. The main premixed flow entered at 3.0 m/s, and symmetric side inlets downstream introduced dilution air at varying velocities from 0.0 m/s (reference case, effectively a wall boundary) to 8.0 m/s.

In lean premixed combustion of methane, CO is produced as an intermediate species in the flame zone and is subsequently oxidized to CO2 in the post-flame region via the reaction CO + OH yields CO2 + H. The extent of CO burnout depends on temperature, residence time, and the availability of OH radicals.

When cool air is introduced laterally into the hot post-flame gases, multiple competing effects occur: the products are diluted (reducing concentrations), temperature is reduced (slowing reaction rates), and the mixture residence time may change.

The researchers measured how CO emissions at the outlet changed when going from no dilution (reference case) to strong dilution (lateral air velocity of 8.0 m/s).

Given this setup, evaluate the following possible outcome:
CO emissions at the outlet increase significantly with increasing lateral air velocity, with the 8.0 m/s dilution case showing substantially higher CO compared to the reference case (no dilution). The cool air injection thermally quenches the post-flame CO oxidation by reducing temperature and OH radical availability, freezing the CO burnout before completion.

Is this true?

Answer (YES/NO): NO